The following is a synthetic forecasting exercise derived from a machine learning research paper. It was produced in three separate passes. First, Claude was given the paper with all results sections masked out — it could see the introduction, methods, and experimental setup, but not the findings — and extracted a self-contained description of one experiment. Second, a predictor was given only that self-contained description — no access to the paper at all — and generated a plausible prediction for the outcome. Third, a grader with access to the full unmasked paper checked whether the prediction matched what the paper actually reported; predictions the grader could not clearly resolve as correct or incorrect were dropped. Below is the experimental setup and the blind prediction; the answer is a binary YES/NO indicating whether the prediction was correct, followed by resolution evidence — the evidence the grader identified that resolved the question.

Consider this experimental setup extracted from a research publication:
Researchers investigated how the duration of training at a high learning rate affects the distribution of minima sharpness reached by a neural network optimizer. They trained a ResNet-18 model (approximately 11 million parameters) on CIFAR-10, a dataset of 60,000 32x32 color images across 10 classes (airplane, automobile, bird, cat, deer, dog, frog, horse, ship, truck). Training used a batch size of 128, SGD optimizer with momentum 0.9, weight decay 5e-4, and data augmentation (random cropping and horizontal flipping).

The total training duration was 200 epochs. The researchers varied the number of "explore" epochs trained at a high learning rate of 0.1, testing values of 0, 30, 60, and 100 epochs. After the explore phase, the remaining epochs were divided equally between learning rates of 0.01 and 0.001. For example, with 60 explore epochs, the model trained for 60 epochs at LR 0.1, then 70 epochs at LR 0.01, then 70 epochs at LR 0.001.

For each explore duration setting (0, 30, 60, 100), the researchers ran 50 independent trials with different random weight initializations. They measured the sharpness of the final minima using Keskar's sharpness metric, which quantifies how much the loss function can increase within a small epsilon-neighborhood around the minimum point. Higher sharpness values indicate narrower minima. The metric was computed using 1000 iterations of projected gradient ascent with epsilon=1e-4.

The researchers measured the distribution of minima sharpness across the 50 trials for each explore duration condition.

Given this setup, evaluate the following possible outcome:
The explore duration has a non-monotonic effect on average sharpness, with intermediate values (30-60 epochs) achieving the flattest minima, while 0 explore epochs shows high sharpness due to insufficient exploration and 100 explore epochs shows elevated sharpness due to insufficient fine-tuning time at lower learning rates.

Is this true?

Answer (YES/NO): NO